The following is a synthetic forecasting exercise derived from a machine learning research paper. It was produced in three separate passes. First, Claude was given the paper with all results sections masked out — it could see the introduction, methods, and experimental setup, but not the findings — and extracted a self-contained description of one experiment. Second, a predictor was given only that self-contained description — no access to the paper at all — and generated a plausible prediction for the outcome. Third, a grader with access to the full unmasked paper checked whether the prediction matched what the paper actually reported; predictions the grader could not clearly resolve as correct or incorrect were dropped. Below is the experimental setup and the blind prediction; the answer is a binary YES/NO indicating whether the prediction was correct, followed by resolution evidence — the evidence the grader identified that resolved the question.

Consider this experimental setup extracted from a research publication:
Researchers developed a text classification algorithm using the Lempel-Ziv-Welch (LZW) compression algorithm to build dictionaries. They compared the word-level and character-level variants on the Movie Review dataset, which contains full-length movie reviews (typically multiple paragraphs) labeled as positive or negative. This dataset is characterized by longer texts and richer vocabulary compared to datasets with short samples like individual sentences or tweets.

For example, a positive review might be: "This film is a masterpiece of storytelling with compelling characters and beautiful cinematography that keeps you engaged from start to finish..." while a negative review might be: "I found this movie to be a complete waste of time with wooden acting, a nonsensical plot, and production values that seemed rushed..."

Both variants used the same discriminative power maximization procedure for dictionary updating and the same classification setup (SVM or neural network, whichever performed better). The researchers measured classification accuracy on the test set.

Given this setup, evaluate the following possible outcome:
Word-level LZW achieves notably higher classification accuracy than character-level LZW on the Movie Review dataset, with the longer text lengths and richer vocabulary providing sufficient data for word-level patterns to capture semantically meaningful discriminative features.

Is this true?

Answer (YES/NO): NO